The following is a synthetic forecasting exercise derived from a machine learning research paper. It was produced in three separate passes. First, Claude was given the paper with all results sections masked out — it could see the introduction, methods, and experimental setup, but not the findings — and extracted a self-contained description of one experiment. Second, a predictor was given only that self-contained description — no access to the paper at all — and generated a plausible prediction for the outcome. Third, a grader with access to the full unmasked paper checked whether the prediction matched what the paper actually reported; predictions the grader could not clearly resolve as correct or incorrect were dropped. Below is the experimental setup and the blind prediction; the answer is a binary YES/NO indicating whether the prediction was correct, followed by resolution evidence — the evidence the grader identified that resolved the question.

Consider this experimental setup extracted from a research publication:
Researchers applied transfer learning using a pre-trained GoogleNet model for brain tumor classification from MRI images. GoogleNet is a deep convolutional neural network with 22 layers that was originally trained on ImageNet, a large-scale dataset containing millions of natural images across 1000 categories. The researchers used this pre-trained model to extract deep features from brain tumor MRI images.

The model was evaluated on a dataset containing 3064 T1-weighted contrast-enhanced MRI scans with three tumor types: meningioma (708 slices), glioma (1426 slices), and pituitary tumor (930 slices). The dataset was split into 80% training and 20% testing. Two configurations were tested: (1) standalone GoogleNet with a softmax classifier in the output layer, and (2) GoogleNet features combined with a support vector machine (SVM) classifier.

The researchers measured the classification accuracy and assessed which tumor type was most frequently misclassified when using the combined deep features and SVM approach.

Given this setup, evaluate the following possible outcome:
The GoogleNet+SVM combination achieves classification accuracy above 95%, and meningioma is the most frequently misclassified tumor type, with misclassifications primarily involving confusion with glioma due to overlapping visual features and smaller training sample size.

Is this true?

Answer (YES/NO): NO